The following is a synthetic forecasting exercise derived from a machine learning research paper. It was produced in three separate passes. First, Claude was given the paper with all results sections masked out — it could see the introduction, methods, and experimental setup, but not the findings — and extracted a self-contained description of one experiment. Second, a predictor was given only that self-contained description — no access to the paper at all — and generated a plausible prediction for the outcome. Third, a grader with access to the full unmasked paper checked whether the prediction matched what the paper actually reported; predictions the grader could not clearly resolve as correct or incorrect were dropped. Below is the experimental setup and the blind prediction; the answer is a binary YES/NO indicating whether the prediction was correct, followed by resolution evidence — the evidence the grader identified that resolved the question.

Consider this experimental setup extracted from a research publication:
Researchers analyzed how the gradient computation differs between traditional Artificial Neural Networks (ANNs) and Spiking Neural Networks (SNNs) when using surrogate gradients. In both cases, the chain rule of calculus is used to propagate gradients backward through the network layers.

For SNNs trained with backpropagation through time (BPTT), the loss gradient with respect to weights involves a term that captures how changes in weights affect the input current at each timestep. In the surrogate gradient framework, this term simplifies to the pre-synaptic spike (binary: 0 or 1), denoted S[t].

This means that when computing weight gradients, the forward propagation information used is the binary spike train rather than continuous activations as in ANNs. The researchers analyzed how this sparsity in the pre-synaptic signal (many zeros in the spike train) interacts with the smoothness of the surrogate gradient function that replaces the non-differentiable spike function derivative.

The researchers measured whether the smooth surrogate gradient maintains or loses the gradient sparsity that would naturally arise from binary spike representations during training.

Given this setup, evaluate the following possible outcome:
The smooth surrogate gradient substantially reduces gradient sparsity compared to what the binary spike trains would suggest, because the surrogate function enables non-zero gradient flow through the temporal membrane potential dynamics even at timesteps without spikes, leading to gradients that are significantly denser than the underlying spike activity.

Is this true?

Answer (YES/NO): YES